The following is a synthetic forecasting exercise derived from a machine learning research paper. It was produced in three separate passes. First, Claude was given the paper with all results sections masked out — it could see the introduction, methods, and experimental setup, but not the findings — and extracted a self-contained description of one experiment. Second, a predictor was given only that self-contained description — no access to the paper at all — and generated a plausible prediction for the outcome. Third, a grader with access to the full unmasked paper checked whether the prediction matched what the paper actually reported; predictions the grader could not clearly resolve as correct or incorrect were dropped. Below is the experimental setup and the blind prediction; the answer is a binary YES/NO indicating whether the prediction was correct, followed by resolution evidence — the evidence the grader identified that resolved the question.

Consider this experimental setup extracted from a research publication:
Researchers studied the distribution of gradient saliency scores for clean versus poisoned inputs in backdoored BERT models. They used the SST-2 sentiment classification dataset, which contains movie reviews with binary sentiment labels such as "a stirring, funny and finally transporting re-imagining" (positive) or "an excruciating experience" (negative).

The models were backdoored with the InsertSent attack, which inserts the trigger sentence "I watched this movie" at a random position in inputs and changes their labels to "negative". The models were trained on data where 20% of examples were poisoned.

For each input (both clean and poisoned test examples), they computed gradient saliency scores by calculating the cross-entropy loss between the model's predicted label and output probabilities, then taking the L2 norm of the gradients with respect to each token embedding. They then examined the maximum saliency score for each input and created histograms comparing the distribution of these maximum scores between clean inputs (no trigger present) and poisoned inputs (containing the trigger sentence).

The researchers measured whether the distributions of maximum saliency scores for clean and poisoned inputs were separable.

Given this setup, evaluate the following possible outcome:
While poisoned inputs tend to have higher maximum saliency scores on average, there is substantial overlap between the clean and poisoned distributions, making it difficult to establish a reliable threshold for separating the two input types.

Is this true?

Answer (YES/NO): NO